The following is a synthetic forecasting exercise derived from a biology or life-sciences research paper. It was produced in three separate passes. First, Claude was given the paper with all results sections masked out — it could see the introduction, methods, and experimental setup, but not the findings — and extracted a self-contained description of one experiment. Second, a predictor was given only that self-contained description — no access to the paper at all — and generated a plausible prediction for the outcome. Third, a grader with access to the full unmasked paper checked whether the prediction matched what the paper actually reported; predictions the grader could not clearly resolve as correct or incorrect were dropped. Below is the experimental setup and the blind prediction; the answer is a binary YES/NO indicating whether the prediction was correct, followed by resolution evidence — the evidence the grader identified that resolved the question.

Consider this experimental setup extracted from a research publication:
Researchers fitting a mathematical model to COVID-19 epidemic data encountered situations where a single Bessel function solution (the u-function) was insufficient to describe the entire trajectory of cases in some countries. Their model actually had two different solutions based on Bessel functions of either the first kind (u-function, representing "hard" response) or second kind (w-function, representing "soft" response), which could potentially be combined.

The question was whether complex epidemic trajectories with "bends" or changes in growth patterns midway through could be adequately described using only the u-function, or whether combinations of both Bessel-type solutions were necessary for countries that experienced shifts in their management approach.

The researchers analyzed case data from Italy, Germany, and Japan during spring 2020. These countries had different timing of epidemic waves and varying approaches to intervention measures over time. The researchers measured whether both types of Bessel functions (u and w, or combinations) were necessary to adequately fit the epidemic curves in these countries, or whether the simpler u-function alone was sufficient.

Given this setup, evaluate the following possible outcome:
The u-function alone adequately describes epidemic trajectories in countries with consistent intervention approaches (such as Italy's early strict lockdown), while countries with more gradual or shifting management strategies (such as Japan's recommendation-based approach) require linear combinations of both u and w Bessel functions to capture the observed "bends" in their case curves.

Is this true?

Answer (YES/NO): NO